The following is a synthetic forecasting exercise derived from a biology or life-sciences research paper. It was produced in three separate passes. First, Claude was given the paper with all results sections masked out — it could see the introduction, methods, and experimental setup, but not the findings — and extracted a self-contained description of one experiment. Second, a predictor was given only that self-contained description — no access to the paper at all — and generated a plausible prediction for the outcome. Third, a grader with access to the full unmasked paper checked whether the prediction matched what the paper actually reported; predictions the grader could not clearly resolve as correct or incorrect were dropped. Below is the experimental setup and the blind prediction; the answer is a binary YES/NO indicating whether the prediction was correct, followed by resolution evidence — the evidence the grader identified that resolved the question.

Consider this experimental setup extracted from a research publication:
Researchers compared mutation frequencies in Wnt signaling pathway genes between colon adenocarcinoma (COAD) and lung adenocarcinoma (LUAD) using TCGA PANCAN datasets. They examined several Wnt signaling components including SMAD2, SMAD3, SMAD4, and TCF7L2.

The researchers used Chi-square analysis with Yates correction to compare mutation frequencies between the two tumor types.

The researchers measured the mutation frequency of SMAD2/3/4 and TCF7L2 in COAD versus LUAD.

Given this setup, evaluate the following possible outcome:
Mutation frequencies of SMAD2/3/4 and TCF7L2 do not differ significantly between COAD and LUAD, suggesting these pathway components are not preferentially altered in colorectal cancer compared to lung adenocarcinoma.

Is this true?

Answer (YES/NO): NO